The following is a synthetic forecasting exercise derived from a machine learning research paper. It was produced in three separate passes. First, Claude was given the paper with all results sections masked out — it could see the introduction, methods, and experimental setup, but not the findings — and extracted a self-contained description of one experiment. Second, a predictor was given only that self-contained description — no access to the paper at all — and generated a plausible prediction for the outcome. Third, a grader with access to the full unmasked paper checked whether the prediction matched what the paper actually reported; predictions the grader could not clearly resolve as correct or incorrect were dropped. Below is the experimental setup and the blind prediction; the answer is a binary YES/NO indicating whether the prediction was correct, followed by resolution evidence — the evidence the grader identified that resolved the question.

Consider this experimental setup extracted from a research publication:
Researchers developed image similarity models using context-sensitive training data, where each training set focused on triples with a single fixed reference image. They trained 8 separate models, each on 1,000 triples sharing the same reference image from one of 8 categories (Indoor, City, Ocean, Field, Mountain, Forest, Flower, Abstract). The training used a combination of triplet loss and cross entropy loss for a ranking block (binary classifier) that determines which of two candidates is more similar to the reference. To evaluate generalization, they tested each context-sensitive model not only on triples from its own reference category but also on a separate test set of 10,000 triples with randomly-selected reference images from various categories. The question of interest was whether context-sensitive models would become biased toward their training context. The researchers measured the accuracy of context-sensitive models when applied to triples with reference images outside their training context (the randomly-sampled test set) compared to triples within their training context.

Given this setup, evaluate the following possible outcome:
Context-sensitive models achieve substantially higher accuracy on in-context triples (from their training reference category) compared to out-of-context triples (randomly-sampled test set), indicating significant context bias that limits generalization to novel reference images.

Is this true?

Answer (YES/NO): YES